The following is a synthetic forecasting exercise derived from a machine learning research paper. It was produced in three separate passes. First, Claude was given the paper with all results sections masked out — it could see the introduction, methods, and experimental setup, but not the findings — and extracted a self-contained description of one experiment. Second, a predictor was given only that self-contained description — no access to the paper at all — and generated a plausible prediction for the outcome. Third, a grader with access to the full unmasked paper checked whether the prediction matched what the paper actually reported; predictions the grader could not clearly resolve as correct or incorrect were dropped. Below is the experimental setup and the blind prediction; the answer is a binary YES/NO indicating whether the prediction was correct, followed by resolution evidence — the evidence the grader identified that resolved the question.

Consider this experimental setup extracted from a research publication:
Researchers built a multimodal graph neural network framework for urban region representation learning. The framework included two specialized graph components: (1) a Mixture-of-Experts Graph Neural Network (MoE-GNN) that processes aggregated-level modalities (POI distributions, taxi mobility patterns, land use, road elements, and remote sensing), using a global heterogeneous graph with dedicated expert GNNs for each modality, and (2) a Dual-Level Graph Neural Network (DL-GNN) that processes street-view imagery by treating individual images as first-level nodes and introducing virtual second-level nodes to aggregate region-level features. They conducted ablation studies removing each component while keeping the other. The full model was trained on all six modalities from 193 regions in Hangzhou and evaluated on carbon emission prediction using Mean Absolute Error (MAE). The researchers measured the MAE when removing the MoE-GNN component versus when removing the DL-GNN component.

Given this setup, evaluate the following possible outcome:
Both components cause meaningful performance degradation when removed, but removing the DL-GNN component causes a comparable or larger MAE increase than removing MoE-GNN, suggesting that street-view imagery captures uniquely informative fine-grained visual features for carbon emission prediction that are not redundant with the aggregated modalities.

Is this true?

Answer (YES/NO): NO